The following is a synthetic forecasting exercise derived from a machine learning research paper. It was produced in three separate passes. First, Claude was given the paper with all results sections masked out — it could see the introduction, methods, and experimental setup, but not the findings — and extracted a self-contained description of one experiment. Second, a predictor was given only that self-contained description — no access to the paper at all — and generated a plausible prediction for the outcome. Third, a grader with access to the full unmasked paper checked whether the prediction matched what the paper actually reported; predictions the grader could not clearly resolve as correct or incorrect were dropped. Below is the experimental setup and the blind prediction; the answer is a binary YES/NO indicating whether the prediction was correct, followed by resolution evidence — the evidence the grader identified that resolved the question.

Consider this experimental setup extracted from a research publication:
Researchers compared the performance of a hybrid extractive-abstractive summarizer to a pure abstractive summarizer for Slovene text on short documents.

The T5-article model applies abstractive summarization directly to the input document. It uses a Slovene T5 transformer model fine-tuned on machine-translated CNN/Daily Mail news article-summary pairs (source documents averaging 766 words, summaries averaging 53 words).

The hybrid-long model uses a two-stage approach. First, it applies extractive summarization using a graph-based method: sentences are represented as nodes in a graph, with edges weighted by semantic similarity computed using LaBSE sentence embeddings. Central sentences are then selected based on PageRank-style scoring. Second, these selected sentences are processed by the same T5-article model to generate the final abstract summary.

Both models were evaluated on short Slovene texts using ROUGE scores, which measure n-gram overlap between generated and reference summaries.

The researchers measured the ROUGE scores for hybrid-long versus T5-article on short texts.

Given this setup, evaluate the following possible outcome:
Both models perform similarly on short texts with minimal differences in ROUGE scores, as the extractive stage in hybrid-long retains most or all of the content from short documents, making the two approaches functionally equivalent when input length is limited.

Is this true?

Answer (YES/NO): NO